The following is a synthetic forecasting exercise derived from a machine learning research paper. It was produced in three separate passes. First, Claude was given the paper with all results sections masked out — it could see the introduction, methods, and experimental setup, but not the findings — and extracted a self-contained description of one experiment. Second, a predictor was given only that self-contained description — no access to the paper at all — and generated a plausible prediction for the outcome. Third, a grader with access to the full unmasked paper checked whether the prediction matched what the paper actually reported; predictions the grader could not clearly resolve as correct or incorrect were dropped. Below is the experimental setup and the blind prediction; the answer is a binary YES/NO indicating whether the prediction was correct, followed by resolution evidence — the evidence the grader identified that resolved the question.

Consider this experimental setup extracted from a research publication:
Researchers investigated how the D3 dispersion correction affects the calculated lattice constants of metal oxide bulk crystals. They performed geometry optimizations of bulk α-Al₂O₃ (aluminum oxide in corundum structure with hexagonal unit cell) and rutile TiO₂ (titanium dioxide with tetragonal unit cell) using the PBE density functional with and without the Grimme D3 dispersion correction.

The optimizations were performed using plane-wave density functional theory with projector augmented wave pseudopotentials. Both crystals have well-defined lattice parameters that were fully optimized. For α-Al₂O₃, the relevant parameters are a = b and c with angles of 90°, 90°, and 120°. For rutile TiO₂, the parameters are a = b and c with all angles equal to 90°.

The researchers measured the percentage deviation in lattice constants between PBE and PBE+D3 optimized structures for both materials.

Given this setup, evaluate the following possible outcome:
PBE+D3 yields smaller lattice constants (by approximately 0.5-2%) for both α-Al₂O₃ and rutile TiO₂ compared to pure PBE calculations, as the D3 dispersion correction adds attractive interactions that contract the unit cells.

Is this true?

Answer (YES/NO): NO